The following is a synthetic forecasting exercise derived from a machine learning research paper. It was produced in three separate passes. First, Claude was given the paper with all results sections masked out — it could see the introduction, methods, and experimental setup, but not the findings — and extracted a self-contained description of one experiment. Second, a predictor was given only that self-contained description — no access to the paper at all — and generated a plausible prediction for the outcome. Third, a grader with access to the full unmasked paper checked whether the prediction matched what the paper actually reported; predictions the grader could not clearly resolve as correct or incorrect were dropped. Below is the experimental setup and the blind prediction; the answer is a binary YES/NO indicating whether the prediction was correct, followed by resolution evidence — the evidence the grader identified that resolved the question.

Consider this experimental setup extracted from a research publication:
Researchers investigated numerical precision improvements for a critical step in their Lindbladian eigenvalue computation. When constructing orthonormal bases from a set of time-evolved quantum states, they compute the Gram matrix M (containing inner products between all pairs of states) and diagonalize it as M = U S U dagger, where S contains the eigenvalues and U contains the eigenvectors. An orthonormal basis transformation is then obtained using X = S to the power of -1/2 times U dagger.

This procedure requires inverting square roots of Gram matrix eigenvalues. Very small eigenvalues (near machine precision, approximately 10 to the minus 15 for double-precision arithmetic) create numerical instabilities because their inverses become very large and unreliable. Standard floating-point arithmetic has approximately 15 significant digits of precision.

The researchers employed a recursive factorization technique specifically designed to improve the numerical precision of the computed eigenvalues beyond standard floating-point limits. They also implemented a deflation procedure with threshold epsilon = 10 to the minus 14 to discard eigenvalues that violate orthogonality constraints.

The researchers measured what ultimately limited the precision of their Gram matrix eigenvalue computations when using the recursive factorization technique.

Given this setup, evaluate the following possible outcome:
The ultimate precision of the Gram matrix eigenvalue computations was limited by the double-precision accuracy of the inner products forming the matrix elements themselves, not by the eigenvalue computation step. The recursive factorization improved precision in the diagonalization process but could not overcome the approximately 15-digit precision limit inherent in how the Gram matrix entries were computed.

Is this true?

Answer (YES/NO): NO